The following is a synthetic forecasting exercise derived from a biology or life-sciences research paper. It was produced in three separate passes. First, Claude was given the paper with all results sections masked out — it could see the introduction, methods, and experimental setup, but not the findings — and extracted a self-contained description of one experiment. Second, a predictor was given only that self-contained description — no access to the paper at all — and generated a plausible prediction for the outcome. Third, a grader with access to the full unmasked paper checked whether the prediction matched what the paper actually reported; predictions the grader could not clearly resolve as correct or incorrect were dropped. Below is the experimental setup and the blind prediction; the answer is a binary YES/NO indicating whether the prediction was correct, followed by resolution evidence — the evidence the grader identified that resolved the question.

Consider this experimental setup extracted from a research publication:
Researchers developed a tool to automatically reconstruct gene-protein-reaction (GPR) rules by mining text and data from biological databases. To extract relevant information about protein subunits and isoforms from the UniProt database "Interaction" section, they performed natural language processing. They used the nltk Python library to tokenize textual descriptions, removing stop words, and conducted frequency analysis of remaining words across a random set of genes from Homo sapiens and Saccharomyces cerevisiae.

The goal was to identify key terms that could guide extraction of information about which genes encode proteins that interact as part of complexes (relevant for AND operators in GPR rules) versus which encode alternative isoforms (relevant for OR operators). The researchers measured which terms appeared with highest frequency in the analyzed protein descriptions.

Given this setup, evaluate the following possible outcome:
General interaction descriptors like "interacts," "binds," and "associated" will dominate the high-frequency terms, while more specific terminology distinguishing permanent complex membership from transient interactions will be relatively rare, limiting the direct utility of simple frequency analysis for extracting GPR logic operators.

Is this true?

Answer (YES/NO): NO